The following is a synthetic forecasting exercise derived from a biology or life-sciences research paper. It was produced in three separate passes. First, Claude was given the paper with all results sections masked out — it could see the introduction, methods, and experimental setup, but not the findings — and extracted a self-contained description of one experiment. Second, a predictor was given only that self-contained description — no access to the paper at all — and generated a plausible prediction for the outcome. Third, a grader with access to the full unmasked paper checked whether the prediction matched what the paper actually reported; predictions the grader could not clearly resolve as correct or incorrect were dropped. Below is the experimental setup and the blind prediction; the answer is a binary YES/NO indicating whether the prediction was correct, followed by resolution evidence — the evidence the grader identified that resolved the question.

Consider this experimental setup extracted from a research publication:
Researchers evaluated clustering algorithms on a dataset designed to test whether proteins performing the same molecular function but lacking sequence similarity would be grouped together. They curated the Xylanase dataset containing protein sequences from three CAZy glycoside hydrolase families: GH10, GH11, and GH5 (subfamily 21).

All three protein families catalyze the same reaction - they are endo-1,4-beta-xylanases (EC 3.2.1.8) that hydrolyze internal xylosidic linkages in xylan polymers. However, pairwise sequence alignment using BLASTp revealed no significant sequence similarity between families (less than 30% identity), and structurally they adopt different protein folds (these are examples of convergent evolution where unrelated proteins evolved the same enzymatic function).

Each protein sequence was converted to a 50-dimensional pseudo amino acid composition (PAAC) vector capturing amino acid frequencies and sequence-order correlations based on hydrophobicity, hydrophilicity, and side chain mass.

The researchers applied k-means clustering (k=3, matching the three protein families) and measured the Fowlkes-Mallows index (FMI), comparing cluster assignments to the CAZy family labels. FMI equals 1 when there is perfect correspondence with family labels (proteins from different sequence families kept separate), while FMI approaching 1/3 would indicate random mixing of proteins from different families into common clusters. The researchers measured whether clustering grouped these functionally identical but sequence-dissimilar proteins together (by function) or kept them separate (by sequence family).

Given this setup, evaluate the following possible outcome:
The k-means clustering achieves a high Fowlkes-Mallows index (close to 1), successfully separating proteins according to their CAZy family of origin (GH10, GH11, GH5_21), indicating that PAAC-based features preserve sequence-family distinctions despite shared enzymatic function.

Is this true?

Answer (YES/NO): YES